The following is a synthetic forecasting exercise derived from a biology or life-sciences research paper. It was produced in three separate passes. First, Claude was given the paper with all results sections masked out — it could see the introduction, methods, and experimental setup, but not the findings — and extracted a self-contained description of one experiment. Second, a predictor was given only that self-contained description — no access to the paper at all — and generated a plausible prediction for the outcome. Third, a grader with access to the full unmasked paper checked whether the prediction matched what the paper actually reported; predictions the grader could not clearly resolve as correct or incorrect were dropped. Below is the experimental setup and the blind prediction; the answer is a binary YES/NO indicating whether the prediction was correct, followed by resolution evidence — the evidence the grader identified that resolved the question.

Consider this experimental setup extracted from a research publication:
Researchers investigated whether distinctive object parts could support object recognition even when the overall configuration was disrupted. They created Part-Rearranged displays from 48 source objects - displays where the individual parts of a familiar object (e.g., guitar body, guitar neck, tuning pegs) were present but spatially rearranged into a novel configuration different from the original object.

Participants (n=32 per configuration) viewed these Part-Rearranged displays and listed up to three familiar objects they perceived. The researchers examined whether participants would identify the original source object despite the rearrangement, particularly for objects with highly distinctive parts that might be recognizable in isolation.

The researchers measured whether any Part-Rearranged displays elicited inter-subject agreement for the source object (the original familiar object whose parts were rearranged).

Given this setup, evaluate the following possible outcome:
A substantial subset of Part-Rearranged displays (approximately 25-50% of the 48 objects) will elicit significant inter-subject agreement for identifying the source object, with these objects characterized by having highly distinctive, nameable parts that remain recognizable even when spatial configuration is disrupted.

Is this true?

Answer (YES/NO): YES